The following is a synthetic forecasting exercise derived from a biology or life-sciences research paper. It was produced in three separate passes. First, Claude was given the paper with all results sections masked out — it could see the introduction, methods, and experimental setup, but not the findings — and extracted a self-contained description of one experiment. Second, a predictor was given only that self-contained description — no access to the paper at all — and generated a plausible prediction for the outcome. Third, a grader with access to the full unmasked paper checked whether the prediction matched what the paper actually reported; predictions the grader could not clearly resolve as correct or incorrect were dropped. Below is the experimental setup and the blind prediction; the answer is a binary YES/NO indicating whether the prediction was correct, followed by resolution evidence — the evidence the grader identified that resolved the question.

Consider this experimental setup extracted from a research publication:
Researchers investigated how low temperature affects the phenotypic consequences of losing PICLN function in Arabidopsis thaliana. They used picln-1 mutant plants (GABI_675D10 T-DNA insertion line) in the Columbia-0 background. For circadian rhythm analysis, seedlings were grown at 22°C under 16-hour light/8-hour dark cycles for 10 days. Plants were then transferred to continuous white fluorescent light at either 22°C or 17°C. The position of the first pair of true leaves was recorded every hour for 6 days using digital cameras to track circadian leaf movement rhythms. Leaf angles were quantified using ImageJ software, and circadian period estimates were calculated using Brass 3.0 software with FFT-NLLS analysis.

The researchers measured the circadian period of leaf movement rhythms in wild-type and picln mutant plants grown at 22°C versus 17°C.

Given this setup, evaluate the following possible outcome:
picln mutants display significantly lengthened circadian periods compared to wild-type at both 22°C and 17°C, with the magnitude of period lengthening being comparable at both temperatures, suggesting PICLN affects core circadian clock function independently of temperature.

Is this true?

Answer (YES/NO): NO